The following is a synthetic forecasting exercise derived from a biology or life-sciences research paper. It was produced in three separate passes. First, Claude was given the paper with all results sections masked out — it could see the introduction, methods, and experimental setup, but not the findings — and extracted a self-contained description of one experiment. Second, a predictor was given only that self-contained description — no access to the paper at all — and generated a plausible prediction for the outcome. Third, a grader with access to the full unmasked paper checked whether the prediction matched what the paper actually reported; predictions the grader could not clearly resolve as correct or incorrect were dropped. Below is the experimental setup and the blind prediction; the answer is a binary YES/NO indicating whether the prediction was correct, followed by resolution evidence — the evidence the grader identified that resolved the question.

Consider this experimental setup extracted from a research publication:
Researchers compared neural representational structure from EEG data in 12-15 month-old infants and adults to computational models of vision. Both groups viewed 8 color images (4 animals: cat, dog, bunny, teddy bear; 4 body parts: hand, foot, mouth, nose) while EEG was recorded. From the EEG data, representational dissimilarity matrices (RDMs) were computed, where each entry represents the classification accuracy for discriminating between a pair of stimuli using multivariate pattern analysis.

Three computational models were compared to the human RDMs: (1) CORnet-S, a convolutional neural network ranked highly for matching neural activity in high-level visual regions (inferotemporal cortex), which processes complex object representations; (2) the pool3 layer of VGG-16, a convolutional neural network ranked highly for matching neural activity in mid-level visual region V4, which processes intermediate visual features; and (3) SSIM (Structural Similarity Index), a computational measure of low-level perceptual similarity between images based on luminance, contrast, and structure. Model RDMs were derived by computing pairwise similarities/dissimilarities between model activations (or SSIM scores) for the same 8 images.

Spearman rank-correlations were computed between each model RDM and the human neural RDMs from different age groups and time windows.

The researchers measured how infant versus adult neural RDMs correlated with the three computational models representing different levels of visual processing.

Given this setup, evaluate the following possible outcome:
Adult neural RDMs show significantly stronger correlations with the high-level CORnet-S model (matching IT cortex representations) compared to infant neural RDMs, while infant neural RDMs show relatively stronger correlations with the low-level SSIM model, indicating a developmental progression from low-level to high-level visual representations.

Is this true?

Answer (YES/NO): NO